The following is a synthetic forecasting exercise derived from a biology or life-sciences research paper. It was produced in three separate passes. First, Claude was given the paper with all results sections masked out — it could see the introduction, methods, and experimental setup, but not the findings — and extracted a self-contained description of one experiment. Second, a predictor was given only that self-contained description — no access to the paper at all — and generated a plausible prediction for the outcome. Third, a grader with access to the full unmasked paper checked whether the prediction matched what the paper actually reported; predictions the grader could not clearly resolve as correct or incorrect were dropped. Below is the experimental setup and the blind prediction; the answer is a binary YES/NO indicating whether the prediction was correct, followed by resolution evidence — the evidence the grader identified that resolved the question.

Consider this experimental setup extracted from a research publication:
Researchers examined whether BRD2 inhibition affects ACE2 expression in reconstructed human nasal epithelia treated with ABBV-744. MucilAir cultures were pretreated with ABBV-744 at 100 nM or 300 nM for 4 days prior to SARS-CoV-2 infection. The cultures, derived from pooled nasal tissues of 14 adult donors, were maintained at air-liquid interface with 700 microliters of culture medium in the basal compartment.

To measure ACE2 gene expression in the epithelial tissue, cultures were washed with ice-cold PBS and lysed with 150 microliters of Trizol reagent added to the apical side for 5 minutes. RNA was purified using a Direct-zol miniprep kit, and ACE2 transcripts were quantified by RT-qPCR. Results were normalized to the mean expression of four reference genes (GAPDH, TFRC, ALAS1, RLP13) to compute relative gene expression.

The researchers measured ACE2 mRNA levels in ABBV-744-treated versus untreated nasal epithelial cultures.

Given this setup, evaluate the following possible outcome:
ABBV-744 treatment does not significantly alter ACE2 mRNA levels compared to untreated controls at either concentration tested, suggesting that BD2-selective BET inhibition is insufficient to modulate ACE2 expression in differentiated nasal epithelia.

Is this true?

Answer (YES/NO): NO